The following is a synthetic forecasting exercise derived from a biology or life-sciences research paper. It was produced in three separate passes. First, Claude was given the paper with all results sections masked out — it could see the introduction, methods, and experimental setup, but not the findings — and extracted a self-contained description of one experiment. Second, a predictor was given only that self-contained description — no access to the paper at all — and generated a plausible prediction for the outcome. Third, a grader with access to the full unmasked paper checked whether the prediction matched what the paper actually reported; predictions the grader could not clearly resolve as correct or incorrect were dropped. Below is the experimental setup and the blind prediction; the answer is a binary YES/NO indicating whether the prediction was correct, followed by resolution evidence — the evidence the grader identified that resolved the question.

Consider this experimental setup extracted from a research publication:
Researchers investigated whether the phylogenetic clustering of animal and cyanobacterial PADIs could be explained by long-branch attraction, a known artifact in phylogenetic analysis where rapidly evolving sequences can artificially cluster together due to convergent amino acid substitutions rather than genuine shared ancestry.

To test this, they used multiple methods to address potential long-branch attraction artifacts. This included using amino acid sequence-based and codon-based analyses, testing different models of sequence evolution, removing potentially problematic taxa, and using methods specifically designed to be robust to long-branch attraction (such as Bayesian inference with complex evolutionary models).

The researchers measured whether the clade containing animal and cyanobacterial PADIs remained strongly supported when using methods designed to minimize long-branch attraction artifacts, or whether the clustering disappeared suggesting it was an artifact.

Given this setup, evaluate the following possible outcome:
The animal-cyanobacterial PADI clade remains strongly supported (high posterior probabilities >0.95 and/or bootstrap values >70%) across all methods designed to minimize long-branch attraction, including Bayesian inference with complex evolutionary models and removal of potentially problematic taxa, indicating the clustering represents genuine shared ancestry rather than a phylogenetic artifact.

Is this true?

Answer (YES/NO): YES